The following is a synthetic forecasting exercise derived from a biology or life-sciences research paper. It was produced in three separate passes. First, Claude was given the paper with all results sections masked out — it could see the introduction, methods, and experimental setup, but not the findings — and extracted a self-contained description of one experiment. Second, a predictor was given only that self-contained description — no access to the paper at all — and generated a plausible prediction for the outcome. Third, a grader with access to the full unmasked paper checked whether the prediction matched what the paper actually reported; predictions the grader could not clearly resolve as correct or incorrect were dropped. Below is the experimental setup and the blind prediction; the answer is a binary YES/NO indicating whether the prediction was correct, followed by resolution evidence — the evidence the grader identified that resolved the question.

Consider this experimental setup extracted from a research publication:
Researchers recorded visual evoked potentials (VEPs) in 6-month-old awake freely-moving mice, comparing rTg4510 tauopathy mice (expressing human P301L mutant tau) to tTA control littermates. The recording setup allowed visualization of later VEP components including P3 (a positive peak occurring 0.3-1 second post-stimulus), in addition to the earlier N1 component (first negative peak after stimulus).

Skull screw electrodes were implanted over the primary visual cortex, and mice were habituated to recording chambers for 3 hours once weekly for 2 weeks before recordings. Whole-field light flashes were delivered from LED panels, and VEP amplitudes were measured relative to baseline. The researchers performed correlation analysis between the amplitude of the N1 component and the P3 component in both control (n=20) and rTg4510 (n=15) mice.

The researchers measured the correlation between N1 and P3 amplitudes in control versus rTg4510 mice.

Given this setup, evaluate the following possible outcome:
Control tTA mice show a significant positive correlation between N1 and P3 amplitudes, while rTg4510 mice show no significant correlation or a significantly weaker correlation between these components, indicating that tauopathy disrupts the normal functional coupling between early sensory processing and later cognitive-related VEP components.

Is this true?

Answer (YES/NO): YES